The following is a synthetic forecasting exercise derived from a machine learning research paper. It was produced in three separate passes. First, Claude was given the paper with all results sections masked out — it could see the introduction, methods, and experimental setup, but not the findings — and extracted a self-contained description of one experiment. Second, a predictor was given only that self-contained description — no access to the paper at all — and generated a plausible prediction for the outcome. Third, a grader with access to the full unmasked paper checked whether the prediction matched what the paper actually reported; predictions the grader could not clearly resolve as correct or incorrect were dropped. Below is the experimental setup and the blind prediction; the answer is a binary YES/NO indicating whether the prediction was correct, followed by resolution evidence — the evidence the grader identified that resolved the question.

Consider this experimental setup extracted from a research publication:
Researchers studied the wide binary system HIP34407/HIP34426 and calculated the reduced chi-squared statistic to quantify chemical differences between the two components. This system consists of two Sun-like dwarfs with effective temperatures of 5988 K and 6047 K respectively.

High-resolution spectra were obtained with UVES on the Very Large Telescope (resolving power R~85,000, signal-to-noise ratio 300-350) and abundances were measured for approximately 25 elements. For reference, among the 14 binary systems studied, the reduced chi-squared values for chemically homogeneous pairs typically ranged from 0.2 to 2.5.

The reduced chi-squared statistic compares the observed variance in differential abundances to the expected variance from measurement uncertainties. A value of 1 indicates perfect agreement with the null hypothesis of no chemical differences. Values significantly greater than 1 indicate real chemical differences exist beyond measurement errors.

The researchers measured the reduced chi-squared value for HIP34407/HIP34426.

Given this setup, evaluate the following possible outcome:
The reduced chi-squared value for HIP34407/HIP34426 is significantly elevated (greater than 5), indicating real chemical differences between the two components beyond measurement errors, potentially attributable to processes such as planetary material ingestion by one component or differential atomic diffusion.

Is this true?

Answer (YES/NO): YES